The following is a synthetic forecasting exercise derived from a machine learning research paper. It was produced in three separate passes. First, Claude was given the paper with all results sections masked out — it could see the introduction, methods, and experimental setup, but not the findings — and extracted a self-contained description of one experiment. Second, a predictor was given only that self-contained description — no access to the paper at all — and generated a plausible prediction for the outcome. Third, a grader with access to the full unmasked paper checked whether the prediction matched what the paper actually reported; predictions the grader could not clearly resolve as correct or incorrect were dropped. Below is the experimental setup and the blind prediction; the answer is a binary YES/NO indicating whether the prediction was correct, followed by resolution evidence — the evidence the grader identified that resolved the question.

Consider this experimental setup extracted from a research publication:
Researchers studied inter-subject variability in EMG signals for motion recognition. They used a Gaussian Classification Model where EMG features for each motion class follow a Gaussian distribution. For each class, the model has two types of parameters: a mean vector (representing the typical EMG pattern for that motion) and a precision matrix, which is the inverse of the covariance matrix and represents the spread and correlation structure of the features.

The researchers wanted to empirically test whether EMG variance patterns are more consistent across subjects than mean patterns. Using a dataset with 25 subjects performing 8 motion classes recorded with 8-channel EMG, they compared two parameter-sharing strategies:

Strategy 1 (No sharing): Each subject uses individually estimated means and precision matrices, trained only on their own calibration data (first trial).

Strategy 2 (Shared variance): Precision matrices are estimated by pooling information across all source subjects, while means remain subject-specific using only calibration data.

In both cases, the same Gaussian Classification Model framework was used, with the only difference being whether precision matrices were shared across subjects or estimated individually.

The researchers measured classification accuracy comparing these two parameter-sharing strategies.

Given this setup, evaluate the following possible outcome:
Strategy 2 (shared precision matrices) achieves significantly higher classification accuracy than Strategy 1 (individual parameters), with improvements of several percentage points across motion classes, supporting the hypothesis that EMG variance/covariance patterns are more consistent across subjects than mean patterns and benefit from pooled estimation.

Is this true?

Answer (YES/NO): YES